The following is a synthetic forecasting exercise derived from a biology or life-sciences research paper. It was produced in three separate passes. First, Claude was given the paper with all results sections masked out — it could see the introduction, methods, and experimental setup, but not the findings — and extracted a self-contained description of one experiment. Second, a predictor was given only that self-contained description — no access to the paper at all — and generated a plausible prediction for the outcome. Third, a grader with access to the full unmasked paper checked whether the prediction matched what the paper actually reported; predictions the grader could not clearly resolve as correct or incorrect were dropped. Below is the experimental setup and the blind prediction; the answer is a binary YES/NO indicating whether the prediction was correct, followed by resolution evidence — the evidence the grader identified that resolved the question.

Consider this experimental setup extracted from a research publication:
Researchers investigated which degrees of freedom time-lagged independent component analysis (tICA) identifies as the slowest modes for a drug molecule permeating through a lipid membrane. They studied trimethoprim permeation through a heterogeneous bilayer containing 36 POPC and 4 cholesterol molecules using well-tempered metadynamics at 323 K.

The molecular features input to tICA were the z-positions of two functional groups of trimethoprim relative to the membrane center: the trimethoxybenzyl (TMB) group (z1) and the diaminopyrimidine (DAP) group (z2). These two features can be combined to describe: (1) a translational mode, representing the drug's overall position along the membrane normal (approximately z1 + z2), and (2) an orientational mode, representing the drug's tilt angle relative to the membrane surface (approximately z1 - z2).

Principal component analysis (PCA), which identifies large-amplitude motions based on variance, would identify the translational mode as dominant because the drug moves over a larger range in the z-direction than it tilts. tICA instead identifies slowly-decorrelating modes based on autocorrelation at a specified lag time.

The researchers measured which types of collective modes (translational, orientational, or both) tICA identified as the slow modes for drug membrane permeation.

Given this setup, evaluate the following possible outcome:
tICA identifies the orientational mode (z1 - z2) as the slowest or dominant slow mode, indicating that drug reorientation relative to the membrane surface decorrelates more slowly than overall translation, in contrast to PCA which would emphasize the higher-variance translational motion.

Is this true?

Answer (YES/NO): NO